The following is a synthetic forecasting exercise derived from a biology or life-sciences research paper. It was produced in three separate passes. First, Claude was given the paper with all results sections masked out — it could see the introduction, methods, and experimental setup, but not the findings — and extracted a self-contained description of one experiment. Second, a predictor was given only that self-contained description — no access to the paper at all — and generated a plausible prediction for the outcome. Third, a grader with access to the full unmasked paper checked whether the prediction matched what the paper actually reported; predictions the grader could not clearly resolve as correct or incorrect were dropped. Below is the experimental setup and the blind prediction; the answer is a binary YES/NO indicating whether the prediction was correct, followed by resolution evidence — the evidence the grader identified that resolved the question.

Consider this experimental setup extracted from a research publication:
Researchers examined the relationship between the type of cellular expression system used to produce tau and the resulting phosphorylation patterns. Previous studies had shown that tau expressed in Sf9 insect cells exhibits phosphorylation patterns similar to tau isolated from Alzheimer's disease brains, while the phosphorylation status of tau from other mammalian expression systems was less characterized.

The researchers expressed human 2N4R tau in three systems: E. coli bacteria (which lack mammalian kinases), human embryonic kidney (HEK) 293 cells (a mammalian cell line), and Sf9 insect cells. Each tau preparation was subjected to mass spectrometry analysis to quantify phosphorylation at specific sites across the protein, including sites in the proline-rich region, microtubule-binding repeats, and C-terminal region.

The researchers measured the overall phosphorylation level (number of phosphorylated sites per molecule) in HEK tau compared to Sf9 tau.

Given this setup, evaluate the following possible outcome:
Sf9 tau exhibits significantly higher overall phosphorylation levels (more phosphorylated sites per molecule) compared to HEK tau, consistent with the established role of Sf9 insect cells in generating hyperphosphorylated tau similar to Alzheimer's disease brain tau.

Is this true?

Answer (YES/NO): NO